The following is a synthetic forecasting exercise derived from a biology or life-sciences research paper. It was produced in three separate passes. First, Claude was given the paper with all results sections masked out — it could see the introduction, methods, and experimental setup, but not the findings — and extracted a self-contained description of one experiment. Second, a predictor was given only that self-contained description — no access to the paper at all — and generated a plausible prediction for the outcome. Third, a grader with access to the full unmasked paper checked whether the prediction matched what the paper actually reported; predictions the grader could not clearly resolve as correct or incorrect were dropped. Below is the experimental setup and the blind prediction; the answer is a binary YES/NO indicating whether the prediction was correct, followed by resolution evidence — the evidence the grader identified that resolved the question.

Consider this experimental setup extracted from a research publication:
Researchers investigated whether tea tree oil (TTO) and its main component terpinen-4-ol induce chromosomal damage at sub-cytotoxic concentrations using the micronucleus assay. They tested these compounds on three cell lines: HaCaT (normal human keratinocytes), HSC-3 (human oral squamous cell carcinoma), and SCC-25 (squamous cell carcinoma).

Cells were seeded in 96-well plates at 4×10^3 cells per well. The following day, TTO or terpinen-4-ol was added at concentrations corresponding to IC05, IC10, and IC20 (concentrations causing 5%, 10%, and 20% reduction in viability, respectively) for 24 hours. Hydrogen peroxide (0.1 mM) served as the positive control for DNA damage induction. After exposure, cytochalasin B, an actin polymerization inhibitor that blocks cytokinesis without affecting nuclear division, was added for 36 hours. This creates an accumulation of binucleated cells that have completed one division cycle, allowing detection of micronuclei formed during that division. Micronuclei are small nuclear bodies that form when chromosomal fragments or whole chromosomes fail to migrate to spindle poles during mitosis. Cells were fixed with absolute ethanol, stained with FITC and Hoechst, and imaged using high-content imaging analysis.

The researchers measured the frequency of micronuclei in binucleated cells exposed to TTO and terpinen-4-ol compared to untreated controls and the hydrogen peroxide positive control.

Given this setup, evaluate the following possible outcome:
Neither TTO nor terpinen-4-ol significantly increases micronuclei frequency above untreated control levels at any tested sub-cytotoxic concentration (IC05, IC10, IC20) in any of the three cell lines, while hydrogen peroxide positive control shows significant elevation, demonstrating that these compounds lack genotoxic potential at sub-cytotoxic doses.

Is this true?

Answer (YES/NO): YES